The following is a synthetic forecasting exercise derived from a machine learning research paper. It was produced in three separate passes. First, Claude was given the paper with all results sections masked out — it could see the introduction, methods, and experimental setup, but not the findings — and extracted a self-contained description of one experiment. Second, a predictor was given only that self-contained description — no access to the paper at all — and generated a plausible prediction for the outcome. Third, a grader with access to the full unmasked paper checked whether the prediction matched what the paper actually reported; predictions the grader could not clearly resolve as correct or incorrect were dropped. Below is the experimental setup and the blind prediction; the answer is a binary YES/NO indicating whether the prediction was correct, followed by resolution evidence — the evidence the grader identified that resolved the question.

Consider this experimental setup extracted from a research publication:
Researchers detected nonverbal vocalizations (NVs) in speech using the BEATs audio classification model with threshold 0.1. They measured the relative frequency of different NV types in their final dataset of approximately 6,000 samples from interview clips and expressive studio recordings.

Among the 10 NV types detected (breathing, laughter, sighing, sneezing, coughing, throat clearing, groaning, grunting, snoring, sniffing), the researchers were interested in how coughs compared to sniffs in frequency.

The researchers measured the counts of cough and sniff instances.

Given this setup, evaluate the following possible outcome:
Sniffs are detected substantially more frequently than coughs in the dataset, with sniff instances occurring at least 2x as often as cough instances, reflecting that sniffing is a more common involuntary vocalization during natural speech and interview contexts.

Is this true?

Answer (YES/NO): NO